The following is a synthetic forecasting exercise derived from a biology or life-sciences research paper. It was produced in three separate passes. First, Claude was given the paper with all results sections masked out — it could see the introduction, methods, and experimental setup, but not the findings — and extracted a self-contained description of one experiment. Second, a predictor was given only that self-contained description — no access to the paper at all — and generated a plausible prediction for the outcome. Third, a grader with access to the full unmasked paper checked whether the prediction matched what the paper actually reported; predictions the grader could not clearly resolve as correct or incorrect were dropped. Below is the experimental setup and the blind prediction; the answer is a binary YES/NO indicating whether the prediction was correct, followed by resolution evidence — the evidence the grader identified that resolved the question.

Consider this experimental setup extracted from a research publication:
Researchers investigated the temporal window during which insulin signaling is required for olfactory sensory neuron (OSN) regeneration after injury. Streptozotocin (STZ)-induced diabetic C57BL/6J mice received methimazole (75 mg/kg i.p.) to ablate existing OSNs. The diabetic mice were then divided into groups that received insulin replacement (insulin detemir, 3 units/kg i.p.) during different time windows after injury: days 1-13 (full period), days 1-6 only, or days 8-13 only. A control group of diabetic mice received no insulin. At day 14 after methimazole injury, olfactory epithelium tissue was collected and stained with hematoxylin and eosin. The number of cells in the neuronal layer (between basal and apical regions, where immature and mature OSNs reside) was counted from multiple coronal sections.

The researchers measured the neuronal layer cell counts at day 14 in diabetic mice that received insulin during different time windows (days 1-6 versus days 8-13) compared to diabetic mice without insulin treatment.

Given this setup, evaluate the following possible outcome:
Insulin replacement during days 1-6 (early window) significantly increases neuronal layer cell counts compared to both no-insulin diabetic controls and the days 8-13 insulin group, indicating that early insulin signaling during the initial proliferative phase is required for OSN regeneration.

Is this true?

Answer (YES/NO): NO